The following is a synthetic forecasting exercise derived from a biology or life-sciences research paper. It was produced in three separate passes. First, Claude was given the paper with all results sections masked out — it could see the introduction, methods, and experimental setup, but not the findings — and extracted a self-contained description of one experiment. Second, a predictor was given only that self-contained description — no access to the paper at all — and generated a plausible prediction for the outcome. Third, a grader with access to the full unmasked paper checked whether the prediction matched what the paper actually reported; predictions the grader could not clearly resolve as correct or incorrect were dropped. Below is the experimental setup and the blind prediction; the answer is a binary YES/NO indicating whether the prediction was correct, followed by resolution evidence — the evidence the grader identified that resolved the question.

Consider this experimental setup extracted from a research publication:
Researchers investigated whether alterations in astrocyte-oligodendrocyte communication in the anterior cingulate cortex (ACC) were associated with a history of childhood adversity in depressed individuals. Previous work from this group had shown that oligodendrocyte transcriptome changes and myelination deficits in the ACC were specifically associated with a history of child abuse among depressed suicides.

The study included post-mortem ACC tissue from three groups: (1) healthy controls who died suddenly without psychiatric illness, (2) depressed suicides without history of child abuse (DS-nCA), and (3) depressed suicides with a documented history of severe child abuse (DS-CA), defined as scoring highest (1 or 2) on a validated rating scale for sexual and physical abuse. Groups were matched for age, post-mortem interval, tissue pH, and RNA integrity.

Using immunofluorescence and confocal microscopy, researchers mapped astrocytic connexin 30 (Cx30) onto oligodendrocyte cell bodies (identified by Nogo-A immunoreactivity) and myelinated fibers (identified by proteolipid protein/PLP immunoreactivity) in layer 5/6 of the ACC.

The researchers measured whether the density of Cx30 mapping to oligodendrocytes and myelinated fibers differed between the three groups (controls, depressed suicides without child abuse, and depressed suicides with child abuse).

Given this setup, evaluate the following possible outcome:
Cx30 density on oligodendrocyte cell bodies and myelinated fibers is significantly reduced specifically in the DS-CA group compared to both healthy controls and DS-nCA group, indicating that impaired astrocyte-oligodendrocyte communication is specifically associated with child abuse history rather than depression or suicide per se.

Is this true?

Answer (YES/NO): NO